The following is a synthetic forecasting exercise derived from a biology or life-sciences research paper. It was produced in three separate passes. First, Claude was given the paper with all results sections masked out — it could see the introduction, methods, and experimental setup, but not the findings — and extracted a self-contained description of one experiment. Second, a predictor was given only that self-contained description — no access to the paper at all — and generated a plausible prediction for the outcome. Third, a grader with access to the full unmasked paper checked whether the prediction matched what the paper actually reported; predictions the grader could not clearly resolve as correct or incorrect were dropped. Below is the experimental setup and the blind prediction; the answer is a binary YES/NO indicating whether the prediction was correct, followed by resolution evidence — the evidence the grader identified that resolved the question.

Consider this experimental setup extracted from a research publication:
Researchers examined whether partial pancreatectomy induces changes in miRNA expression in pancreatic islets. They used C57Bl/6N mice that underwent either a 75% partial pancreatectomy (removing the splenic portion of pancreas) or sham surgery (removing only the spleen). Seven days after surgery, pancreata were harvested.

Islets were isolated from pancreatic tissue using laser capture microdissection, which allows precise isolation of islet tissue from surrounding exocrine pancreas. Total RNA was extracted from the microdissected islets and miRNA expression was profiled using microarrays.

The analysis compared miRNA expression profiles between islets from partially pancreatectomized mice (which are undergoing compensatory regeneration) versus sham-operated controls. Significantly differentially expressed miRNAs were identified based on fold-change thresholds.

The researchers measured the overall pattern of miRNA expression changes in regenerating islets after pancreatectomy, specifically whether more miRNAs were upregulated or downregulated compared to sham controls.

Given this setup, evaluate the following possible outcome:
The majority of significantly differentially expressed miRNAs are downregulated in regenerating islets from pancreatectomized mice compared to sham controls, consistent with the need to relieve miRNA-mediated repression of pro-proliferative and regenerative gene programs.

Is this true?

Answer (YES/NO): NO